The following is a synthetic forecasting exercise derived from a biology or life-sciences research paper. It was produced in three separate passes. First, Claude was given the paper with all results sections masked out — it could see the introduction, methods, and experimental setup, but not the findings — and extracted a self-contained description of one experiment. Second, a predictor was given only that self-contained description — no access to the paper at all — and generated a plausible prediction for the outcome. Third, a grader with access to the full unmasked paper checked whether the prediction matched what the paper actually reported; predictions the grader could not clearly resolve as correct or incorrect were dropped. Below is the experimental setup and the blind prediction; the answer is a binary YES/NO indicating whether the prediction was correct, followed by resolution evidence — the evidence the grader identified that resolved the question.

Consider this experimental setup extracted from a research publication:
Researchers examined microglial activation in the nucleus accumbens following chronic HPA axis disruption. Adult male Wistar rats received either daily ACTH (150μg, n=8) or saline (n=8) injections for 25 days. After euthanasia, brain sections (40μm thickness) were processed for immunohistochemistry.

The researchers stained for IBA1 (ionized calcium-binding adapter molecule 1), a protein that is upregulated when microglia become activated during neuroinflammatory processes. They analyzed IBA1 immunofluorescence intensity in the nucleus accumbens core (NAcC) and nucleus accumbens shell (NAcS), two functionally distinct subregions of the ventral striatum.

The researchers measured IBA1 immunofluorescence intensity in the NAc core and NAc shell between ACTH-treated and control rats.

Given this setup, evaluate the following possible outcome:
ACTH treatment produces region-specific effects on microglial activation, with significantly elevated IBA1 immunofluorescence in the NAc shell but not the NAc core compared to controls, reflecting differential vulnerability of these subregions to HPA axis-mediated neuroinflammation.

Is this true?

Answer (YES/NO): NO